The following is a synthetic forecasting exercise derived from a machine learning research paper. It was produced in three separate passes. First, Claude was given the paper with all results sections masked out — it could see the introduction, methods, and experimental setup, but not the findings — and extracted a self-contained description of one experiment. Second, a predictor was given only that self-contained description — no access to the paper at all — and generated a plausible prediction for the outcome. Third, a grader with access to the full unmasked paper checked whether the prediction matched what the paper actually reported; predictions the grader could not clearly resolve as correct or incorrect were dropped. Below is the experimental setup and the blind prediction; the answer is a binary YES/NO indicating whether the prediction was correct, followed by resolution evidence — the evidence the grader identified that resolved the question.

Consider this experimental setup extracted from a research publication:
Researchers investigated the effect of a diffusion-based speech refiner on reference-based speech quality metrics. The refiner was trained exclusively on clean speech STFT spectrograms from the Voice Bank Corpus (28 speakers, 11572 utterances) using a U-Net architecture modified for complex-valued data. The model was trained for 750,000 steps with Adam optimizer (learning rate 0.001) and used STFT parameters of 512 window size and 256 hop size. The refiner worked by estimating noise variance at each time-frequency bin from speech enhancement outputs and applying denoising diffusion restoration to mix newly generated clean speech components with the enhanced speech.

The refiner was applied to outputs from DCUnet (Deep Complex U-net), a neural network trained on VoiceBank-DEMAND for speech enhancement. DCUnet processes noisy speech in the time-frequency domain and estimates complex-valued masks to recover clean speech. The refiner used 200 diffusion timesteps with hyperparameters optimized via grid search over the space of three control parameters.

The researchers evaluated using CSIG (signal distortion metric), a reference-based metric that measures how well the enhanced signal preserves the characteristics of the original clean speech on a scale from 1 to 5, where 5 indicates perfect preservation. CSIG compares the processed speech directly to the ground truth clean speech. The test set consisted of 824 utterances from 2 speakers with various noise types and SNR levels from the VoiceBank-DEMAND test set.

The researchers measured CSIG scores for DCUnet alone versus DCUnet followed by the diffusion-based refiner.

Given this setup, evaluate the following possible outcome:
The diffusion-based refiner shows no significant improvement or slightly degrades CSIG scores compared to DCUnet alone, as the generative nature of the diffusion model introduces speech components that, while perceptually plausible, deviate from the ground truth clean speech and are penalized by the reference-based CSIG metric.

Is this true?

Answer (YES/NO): YES